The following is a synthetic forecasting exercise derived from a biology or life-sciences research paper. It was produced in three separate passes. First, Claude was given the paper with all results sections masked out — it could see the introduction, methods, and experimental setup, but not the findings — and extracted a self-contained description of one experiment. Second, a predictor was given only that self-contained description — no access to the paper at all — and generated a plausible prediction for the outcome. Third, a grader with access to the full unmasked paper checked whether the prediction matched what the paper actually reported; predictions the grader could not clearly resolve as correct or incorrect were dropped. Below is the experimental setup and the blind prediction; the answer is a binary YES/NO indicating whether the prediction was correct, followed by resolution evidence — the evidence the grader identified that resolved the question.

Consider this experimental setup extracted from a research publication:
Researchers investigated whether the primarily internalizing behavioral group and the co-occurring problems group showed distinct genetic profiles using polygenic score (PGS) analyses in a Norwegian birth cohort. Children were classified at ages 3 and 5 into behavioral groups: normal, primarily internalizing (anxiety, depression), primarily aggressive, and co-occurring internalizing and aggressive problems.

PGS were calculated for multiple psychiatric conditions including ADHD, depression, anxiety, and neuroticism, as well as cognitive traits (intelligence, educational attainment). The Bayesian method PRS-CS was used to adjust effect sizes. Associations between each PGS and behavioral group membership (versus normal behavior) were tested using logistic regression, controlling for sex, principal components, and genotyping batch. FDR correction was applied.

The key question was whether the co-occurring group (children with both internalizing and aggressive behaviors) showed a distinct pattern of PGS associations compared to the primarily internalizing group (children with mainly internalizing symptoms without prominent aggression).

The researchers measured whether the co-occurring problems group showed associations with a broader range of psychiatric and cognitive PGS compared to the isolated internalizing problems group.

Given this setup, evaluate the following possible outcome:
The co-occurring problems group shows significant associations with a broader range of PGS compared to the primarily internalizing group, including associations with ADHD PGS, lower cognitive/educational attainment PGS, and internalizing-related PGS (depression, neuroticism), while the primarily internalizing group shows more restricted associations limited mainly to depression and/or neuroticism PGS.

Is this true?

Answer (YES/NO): NO